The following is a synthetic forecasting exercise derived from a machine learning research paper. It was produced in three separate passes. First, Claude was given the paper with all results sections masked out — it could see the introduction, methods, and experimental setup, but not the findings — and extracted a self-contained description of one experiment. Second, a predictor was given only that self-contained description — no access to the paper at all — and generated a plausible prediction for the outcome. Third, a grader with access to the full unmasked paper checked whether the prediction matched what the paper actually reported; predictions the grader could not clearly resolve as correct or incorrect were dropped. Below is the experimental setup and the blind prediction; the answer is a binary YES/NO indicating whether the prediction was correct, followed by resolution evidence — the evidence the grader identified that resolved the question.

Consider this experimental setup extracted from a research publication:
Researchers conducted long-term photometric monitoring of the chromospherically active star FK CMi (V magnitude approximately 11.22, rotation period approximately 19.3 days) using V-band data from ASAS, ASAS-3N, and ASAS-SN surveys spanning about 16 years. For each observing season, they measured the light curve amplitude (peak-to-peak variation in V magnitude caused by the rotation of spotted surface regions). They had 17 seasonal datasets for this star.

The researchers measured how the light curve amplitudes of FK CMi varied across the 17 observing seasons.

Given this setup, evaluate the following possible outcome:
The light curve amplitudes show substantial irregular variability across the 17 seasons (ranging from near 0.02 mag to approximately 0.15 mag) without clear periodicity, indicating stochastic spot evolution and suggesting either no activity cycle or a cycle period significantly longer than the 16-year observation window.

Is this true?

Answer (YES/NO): NO